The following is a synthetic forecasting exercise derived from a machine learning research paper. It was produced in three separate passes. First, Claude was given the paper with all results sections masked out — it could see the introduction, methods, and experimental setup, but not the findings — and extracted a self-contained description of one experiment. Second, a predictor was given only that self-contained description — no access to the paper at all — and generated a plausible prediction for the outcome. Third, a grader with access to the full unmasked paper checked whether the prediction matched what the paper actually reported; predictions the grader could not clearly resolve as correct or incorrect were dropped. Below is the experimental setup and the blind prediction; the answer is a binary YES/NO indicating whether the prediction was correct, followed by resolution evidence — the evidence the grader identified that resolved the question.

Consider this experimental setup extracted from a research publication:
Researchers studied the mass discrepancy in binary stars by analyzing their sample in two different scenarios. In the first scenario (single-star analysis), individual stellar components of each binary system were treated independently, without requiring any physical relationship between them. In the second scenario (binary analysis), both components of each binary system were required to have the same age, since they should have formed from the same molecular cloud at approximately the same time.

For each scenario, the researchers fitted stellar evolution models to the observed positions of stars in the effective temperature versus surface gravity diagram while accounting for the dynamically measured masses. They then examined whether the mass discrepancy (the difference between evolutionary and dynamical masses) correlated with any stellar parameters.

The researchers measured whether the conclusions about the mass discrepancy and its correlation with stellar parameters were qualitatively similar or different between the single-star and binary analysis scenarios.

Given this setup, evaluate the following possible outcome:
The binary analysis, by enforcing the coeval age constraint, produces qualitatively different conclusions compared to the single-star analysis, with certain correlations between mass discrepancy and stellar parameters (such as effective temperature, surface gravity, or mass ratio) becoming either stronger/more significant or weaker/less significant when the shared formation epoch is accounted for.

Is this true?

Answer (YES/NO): NO